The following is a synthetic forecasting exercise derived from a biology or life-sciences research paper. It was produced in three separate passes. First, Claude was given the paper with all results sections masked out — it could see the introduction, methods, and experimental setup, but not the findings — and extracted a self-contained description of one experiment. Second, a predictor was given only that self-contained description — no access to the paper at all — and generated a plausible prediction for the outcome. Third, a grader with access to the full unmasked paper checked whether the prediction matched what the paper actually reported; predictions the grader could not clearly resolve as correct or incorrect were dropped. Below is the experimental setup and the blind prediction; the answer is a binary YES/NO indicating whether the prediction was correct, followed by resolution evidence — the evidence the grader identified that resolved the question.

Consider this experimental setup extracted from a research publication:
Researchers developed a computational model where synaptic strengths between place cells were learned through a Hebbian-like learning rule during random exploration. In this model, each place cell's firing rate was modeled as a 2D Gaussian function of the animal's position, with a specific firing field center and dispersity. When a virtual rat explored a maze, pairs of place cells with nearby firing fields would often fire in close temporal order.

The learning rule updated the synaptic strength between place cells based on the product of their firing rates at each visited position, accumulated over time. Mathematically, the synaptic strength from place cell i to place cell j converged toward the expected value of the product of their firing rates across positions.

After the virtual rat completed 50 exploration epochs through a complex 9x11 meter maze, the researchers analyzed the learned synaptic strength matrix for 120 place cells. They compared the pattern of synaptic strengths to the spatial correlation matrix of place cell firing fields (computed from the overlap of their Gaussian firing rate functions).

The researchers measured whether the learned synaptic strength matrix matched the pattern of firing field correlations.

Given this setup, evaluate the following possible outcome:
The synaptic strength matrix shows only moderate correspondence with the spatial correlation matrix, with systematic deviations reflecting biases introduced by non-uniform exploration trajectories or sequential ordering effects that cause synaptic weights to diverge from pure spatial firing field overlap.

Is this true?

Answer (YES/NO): NO